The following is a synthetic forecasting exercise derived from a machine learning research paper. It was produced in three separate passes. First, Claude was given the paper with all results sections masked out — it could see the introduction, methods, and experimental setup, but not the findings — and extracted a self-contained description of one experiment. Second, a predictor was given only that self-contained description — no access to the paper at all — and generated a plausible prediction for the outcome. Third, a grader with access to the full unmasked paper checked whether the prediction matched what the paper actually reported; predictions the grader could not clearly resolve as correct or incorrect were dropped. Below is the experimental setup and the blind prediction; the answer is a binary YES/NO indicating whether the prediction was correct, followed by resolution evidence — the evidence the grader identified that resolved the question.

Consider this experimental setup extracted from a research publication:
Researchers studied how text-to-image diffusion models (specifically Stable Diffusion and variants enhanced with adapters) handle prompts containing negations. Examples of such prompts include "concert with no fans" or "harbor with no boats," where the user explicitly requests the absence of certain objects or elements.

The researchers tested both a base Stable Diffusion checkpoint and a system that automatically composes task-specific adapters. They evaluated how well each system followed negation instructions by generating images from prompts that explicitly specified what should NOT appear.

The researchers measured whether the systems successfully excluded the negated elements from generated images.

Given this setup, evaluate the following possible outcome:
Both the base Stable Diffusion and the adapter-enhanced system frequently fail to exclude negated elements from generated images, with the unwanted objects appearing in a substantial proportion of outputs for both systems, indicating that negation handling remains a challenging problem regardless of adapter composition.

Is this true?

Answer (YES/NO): YES